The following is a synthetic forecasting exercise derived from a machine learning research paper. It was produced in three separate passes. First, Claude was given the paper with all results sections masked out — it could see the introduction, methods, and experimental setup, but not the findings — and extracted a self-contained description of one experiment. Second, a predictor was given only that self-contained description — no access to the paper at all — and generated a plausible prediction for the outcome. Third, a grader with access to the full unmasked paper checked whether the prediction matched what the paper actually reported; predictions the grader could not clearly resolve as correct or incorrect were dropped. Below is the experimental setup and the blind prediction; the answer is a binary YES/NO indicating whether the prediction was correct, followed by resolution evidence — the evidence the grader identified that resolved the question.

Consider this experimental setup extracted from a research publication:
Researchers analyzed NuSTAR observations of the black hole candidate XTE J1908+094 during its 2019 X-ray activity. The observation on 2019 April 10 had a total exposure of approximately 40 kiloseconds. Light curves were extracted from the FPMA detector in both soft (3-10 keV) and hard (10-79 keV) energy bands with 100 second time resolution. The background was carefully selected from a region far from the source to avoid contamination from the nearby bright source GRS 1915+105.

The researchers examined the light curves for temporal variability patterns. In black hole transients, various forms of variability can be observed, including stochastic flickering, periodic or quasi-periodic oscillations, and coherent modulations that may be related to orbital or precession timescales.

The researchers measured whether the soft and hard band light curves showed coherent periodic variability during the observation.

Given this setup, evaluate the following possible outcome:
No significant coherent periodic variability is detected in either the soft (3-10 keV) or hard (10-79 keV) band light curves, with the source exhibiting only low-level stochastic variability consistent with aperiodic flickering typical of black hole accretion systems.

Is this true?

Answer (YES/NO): NO